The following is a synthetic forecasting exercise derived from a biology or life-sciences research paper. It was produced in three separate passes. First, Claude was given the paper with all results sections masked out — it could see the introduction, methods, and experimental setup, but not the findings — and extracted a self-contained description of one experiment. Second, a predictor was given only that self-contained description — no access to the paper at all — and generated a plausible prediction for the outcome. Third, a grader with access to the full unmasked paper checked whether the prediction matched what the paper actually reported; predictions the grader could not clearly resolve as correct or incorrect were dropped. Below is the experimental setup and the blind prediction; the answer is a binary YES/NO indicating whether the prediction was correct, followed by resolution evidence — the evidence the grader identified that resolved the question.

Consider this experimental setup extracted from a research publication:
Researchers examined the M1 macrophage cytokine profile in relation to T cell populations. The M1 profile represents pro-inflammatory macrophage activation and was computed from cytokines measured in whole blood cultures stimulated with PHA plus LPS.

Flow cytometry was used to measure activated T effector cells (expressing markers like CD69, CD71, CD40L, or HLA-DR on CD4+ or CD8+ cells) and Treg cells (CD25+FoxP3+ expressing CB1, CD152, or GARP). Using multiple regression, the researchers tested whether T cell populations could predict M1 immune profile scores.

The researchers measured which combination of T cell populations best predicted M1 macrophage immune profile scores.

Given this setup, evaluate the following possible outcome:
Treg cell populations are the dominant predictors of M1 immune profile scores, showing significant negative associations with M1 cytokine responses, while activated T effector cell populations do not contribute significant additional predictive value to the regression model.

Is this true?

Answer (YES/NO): NO